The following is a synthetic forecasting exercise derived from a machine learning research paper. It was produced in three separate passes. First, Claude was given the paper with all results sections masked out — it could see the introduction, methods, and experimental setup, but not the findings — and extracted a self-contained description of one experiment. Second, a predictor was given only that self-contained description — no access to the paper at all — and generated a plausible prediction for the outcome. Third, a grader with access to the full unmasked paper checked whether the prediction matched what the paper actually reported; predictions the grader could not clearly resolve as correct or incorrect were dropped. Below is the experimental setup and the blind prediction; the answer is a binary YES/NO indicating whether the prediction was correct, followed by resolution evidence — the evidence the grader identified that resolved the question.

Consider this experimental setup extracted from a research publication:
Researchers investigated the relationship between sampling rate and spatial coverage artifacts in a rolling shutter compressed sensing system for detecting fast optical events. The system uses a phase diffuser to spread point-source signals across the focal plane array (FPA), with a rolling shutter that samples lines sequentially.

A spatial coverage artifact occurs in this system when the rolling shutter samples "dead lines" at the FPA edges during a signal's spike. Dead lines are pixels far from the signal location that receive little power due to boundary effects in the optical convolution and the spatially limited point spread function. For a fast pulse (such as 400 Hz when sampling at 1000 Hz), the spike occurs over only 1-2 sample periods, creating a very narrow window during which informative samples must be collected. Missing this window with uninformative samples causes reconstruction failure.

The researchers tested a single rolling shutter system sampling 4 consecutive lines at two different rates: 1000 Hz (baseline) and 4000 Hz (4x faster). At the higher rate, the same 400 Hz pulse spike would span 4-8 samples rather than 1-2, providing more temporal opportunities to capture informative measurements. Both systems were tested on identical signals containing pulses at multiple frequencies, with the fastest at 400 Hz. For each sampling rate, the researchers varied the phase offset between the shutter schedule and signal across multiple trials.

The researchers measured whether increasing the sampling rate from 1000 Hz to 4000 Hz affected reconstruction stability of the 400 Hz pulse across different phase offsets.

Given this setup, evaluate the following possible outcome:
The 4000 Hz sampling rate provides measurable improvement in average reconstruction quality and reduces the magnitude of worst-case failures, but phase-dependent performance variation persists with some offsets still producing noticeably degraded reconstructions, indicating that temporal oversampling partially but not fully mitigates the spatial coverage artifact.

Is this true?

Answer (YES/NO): NO